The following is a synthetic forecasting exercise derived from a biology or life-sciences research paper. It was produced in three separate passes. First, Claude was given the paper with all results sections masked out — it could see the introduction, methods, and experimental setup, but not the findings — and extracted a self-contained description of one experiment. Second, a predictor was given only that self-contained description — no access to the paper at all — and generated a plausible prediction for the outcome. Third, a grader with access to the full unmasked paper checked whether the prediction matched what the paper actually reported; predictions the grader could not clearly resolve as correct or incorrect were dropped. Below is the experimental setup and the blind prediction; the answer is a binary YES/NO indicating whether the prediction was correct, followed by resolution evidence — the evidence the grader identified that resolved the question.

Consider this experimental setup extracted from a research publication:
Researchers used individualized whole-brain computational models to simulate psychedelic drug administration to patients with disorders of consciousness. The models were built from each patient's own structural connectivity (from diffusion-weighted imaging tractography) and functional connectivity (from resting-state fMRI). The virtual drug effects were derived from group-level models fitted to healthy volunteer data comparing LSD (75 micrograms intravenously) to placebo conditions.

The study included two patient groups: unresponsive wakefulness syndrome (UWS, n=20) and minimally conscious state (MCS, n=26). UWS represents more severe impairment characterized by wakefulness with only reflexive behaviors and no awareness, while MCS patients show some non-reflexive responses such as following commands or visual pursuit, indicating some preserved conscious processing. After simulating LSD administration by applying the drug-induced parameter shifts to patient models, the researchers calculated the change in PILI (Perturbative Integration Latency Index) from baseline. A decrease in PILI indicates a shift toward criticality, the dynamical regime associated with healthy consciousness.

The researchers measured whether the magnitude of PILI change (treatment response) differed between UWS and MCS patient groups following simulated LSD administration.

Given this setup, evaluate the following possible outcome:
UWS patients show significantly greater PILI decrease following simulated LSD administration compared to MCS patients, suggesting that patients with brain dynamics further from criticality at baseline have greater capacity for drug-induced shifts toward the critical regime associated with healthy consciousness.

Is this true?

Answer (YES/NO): NO